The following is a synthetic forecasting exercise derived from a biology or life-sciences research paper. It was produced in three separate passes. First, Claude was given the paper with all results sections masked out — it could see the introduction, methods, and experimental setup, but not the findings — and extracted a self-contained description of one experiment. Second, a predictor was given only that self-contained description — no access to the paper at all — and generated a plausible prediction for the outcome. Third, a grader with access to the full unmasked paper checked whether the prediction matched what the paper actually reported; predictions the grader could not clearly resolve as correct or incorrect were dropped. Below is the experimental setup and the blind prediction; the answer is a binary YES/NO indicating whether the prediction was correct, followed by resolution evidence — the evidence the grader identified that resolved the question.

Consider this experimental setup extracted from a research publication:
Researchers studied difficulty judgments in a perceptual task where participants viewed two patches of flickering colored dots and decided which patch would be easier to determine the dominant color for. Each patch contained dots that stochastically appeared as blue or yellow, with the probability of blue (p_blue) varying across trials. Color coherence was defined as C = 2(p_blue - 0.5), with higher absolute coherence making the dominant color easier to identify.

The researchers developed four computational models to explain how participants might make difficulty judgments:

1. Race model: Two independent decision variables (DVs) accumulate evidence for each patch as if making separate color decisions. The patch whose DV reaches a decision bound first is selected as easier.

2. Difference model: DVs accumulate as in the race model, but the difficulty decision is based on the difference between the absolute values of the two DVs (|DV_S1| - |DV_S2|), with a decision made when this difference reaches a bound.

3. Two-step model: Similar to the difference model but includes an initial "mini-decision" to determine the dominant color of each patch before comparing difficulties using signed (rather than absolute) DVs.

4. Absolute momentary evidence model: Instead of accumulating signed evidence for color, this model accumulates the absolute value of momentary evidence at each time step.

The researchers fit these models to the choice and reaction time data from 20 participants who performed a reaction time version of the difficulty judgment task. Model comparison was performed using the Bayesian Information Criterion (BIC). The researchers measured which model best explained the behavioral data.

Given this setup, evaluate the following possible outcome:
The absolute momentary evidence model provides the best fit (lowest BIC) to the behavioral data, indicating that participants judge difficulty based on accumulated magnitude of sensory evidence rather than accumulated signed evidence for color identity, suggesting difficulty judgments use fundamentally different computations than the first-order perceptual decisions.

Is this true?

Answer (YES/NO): NO